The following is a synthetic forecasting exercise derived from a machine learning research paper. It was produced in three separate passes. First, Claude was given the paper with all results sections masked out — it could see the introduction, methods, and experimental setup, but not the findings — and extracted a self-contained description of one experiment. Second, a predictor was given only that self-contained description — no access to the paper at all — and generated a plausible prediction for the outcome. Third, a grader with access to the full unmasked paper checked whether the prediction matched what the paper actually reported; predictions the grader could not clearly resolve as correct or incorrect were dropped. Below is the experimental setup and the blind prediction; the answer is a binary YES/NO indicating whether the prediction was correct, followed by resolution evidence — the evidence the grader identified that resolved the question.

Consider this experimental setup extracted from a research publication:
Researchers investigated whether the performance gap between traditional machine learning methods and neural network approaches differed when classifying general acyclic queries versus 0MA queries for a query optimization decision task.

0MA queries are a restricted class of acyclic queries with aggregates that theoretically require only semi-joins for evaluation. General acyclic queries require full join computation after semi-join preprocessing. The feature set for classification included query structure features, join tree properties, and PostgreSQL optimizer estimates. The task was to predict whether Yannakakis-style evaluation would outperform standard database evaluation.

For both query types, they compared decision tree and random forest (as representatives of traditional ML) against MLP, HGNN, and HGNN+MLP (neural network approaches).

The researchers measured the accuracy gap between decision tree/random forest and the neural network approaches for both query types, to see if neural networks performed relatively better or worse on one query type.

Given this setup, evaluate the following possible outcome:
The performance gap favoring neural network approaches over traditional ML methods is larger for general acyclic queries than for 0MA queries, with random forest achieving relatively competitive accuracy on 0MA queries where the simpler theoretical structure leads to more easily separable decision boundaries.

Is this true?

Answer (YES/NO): NO